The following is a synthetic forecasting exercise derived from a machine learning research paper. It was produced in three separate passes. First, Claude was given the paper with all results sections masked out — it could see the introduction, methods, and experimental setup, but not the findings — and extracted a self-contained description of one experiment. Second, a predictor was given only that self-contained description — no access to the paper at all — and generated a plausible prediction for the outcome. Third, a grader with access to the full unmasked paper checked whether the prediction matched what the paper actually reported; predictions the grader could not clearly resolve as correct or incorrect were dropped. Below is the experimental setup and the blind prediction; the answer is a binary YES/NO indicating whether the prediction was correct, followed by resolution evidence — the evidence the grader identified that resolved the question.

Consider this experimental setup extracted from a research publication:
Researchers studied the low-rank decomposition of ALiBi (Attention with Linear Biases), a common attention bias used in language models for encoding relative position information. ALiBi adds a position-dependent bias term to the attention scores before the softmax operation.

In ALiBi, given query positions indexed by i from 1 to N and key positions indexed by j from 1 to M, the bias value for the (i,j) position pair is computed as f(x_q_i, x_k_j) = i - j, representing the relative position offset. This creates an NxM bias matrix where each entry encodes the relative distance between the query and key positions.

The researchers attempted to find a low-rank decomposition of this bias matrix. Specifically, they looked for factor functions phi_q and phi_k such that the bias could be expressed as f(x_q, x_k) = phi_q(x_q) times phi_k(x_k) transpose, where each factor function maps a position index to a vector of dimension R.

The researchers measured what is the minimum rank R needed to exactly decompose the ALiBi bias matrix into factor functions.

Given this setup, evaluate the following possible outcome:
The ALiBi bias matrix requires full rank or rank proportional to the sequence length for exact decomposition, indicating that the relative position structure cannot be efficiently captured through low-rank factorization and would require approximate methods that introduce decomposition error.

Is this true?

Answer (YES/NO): NO